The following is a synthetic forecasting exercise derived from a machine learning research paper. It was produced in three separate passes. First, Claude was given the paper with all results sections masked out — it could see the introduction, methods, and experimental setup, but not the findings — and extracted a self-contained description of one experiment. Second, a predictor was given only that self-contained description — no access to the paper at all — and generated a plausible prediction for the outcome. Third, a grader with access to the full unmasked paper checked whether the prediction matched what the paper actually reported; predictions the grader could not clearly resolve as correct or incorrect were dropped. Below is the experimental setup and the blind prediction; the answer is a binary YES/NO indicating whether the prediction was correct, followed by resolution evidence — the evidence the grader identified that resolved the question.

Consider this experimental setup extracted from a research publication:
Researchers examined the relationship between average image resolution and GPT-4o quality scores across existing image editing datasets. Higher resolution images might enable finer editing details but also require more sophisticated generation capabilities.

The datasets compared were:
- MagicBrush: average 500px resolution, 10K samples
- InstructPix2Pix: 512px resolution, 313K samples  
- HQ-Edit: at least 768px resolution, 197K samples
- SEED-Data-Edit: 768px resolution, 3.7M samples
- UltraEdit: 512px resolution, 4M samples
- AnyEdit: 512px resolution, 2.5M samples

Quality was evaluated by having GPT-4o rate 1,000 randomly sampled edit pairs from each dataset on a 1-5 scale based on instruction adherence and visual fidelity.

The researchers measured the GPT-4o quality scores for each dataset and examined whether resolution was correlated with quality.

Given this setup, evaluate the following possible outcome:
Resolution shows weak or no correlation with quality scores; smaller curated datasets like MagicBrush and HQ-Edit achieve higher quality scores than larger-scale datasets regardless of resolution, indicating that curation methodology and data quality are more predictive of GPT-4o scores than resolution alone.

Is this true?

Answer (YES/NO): NO